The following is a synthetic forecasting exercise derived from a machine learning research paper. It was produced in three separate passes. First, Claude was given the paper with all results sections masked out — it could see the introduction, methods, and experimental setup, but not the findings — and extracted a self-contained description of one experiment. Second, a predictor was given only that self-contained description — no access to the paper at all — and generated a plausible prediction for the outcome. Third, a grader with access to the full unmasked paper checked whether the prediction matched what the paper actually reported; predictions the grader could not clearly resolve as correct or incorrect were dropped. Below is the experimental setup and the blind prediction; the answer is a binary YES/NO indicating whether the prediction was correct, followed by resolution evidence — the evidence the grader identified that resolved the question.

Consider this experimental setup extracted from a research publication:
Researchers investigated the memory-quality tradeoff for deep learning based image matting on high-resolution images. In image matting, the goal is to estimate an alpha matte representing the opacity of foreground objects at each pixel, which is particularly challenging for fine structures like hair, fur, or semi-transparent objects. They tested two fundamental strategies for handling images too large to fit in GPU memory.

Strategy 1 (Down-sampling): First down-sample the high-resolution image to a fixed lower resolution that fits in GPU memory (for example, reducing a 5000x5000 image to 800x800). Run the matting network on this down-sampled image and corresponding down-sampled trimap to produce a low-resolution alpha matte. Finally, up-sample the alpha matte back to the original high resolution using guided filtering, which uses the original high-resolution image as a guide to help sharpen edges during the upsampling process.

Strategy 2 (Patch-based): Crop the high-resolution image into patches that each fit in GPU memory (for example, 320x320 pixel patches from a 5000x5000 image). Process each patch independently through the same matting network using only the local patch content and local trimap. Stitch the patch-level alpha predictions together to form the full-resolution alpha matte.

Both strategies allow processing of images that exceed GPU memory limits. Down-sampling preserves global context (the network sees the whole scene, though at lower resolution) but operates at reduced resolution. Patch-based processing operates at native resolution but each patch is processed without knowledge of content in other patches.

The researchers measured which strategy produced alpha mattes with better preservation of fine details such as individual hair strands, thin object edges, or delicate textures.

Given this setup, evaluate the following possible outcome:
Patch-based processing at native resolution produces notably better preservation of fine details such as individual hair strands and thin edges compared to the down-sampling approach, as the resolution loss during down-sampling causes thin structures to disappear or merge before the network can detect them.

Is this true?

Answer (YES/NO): YES